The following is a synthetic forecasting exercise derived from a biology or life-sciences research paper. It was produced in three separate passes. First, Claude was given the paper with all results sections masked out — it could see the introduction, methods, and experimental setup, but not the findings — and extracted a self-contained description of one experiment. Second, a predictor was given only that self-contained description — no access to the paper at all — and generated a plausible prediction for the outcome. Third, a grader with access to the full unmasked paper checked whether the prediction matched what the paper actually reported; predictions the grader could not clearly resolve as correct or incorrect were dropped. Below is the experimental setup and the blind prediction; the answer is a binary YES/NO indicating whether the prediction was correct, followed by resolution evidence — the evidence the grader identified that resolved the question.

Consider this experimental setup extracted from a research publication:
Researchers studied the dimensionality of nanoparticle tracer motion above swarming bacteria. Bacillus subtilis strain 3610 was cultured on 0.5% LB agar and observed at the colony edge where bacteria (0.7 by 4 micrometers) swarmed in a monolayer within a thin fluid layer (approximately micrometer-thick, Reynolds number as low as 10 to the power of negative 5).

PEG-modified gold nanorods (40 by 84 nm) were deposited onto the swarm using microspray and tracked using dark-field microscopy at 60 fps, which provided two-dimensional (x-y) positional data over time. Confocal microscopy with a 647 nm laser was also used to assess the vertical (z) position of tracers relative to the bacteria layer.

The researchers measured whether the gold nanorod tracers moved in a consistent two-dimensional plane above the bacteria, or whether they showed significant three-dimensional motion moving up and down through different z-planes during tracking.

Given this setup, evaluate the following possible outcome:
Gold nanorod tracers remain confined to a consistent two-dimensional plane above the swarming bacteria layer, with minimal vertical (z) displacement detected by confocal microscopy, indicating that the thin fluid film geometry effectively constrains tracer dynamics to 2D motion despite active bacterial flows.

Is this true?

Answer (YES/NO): YES